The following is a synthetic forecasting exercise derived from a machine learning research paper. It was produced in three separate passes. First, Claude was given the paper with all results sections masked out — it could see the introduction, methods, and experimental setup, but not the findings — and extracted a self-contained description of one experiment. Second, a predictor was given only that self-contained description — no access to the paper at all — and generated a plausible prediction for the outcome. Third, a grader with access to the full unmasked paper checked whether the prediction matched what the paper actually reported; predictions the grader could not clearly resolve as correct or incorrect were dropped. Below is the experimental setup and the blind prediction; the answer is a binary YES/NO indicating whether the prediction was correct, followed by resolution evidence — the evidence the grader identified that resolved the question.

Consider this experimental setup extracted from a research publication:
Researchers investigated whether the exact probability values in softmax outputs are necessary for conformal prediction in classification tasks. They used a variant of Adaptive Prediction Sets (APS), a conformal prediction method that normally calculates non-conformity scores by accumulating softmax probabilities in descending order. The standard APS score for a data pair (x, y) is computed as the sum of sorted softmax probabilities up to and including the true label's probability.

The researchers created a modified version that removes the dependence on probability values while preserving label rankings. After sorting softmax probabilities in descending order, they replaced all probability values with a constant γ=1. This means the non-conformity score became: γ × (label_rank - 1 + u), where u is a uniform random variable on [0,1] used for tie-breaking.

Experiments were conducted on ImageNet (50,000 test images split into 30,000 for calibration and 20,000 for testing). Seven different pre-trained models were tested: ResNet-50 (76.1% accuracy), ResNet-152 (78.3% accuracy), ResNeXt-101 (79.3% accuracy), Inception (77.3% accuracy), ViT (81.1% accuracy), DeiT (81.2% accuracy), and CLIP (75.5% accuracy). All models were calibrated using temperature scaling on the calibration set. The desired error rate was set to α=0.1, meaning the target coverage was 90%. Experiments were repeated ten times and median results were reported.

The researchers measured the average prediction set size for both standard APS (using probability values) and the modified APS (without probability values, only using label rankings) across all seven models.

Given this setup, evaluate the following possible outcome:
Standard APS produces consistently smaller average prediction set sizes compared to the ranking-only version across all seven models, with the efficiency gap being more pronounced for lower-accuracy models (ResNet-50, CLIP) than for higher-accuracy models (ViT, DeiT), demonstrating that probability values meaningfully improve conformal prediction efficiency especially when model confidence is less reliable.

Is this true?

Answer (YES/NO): NO